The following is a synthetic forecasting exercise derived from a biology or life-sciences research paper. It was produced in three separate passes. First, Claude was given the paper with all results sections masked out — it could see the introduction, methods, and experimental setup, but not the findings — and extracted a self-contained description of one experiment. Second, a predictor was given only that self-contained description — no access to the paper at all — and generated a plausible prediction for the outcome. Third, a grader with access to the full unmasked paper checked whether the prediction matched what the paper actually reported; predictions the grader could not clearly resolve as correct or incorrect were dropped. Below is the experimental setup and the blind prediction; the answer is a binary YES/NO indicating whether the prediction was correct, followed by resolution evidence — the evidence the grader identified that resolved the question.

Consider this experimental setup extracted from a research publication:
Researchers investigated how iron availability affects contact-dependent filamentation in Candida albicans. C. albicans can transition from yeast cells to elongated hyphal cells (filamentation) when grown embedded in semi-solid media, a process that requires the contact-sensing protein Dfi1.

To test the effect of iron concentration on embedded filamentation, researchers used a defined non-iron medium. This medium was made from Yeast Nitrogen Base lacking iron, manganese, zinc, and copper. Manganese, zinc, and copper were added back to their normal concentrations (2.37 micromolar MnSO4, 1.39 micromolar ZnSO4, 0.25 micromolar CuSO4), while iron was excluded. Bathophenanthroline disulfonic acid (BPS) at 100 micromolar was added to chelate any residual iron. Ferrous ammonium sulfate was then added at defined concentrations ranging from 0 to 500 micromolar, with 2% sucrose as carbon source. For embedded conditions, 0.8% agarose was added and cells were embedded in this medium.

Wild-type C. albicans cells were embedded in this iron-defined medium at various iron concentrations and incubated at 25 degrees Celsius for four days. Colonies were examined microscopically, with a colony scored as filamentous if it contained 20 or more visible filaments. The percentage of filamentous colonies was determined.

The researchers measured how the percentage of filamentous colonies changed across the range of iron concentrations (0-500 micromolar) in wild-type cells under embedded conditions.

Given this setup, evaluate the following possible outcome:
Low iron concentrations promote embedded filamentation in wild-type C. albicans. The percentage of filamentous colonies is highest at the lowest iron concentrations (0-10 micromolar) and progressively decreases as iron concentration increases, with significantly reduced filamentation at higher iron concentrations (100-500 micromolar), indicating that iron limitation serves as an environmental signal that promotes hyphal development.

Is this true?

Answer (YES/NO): NO